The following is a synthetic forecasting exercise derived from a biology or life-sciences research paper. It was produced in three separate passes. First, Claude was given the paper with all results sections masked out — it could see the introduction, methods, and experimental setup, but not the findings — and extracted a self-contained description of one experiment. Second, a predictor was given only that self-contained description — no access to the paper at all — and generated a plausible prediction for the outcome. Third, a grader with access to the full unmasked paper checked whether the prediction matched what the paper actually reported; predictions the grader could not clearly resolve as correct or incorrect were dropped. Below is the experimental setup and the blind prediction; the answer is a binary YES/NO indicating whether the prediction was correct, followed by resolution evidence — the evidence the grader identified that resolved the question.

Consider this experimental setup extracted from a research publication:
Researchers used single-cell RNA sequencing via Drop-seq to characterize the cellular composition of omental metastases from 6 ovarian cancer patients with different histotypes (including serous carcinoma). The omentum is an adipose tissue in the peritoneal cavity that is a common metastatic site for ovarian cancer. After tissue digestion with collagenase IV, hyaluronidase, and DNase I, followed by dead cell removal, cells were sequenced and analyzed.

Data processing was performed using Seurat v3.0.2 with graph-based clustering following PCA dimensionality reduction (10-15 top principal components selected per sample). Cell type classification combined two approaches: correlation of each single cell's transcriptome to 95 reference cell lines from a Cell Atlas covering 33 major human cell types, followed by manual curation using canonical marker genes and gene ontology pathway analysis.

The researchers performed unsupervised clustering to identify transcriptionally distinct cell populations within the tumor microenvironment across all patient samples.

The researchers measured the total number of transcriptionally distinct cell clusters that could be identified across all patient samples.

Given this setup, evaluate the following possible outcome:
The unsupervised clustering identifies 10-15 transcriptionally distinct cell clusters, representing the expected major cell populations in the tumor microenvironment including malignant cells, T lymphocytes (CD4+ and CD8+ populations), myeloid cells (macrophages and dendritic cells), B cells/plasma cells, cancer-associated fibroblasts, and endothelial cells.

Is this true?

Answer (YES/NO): YES